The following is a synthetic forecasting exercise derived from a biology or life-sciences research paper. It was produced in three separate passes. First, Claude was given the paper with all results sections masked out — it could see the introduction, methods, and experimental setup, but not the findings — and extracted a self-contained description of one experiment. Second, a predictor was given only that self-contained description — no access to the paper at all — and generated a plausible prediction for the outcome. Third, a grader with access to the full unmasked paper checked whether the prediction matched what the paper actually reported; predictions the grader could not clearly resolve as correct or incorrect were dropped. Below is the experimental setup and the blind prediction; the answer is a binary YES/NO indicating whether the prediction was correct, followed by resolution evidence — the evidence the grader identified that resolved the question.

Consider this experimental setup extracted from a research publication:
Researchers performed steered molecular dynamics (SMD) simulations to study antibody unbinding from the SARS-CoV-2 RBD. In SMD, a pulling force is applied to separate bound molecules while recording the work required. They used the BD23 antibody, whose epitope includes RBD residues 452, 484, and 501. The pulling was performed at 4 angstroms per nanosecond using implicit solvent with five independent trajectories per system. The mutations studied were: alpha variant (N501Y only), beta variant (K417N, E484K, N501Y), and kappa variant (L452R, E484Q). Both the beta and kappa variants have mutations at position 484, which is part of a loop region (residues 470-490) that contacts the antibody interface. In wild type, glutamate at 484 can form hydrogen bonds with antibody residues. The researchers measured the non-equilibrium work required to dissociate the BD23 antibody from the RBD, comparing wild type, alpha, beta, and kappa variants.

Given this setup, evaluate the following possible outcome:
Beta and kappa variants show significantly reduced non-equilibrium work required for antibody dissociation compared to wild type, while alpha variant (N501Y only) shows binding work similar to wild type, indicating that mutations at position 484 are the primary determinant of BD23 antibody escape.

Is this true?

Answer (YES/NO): NO